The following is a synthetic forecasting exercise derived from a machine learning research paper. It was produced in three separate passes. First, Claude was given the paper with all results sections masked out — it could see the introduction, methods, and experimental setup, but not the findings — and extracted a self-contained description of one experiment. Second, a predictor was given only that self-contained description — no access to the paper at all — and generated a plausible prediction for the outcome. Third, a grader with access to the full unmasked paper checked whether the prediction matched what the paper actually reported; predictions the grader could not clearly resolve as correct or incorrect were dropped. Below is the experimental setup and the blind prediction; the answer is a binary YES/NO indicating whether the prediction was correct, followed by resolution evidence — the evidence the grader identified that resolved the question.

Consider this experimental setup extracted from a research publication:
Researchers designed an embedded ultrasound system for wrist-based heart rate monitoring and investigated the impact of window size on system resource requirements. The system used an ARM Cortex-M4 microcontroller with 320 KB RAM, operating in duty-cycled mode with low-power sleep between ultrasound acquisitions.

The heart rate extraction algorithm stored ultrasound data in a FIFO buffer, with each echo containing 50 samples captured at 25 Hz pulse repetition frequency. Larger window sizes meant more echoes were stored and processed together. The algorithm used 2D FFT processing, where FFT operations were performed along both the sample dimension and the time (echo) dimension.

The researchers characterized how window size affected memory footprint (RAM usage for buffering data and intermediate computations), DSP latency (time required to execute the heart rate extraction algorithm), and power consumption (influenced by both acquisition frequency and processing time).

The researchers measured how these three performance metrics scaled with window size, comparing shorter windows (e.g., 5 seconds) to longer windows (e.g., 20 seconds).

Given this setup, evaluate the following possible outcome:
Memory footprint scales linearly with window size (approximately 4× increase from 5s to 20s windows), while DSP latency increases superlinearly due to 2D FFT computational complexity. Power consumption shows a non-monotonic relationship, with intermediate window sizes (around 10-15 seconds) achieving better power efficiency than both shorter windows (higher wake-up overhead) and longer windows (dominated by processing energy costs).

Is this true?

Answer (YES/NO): NO